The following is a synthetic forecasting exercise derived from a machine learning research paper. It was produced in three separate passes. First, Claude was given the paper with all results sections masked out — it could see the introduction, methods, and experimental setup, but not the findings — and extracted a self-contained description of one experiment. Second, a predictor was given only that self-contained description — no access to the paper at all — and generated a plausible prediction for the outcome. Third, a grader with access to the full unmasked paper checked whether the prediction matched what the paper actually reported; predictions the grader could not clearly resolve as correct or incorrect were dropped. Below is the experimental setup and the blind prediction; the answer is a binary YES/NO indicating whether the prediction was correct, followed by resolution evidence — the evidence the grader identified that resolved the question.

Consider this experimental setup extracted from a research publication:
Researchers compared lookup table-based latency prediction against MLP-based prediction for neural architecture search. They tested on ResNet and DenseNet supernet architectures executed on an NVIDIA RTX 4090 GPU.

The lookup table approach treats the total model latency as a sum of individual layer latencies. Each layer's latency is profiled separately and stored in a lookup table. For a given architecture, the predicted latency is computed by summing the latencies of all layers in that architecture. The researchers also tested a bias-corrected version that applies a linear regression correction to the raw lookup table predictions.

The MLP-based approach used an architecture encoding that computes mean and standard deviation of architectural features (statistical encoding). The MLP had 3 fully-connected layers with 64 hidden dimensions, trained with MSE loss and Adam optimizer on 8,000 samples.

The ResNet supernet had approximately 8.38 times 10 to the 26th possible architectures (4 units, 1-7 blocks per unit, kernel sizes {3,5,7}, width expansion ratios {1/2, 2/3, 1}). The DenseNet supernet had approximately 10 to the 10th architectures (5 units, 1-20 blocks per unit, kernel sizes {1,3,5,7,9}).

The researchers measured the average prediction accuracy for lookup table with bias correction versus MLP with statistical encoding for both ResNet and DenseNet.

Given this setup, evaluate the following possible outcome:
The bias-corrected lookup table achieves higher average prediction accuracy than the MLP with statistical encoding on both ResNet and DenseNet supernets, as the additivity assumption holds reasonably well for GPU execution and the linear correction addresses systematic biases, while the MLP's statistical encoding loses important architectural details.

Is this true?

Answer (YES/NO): NO